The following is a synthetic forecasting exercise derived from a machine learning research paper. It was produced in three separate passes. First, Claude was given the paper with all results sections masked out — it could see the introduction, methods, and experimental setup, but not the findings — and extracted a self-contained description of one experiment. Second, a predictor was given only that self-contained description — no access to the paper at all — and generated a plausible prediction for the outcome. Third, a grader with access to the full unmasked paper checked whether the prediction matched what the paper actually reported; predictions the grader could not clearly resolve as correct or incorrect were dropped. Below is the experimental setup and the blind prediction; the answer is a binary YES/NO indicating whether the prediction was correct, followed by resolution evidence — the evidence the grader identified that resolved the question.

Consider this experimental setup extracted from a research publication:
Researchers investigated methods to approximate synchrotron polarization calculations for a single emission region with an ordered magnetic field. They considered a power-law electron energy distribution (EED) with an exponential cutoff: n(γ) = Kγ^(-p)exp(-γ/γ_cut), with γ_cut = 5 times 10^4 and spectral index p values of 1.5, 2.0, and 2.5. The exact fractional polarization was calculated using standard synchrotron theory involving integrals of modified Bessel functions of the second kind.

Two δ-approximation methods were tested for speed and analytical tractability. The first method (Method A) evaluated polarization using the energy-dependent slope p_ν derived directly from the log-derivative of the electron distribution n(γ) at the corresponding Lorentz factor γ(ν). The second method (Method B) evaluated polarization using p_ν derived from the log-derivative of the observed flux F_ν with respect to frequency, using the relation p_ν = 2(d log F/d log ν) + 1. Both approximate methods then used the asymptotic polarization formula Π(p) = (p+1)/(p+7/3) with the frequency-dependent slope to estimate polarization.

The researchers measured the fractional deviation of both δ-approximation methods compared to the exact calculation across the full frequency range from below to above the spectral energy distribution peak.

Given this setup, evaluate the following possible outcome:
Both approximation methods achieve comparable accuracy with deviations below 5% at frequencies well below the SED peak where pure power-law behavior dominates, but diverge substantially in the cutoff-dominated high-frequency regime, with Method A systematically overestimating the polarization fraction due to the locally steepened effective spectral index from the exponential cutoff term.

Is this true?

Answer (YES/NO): NO